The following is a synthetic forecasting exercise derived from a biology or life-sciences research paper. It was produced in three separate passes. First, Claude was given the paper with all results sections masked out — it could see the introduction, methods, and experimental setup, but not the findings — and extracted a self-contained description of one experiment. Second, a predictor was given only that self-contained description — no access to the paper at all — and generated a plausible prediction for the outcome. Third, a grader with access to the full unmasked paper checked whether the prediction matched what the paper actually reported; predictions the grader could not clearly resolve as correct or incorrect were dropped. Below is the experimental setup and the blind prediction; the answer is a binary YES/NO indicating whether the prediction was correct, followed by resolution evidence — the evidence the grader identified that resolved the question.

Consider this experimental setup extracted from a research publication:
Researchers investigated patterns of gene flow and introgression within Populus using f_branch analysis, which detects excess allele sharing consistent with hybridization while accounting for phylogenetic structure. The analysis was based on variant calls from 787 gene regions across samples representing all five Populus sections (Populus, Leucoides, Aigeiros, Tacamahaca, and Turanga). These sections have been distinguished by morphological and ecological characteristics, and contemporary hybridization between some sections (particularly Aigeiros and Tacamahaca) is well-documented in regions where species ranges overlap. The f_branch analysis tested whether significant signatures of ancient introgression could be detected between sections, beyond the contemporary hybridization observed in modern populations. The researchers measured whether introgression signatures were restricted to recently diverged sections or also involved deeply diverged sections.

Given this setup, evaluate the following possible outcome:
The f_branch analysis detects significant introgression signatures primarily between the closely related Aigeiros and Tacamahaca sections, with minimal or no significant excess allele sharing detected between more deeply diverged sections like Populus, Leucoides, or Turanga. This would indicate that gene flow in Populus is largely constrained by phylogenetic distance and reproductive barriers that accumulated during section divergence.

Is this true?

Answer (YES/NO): NO